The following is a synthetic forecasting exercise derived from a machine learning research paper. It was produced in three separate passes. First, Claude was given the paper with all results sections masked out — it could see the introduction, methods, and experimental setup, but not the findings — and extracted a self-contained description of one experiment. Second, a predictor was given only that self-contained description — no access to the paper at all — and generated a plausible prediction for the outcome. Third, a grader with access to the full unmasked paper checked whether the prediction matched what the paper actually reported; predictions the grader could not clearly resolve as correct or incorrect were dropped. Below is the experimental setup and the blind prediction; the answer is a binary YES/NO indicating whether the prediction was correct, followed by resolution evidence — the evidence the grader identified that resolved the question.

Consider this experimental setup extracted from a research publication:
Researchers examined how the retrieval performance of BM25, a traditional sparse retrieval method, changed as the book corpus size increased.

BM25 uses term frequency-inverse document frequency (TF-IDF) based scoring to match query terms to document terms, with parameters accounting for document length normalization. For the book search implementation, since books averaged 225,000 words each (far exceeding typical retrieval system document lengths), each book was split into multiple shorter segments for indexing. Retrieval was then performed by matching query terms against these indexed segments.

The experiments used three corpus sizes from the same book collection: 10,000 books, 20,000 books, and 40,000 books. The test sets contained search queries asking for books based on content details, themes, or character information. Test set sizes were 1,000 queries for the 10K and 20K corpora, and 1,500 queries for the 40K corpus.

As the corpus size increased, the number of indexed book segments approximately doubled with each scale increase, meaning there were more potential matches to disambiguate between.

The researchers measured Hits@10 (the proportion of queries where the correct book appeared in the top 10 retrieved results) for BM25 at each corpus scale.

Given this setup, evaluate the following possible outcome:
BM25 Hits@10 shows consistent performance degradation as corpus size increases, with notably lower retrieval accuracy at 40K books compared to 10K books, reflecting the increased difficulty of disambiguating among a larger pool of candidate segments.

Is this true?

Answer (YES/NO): NO